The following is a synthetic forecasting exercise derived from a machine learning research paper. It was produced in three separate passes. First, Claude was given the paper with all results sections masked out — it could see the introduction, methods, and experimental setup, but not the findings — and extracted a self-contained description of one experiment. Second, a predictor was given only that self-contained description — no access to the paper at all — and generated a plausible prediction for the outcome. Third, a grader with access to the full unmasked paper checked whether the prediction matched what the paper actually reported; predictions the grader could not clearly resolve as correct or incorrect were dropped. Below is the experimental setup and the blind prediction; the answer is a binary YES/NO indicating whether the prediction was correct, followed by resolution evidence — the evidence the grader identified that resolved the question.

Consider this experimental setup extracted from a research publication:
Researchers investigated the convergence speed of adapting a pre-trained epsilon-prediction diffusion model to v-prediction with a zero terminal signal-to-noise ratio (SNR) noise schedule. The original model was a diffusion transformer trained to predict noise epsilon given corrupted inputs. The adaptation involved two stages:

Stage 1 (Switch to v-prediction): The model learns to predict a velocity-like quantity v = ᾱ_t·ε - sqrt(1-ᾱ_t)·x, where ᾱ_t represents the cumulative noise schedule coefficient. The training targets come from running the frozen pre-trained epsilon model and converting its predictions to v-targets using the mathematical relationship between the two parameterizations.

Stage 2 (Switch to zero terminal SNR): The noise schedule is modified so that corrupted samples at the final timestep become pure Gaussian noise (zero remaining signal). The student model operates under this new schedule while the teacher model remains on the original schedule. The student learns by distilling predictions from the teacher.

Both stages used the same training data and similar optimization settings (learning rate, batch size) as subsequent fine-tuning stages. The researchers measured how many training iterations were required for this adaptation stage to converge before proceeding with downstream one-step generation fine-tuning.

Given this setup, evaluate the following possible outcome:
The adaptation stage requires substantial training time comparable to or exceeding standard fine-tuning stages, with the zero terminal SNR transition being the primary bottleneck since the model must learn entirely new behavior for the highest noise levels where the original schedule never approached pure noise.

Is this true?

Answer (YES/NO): NO